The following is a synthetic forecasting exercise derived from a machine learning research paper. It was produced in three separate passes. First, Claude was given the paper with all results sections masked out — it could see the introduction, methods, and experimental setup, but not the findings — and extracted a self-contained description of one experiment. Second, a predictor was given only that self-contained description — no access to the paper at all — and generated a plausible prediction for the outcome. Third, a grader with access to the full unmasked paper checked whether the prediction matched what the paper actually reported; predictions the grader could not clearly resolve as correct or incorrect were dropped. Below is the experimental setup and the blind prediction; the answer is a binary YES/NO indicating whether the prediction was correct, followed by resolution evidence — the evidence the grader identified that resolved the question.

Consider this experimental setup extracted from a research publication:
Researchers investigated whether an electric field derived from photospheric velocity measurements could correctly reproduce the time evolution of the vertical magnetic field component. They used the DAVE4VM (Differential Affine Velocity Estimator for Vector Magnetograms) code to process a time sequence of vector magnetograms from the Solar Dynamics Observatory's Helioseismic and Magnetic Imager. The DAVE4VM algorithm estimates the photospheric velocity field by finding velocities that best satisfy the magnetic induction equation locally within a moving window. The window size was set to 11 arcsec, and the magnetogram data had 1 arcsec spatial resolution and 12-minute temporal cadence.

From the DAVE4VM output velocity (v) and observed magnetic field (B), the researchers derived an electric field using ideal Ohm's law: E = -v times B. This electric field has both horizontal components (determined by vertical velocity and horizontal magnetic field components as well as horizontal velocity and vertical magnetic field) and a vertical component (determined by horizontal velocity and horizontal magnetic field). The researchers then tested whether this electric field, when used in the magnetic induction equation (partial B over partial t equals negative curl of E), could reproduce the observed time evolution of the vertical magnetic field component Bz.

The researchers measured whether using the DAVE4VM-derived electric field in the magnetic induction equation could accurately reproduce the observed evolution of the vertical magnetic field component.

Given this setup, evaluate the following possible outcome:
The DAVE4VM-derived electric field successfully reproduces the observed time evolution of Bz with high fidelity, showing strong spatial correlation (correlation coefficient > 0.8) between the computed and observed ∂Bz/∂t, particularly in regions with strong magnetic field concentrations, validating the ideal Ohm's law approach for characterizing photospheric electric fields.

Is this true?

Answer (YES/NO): NO